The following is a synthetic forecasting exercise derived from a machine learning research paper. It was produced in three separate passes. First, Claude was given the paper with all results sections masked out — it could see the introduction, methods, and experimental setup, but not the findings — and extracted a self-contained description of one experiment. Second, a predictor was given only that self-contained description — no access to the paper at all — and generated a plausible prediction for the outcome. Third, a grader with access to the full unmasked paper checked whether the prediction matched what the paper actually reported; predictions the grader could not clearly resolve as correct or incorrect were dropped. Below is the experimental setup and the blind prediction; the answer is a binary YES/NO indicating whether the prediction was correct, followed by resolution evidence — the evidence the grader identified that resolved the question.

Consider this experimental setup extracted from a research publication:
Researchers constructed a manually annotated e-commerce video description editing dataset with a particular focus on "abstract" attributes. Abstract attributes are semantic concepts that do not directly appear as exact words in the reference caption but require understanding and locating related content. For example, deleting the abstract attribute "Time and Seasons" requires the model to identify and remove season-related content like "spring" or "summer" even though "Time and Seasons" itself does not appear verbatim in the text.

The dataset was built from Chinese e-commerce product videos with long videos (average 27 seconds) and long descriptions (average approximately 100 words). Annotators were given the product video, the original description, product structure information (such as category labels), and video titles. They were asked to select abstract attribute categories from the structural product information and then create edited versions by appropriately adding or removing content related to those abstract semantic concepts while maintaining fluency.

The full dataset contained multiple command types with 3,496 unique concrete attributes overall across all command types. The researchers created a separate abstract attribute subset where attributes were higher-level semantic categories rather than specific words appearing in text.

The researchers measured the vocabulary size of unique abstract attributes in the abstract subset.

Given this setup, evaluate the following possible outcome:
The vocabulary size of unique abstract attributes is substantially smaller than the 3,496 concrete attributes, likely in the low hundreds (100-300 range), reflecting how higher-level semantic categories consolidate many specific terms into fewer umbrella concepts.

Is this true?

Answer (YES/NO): NO